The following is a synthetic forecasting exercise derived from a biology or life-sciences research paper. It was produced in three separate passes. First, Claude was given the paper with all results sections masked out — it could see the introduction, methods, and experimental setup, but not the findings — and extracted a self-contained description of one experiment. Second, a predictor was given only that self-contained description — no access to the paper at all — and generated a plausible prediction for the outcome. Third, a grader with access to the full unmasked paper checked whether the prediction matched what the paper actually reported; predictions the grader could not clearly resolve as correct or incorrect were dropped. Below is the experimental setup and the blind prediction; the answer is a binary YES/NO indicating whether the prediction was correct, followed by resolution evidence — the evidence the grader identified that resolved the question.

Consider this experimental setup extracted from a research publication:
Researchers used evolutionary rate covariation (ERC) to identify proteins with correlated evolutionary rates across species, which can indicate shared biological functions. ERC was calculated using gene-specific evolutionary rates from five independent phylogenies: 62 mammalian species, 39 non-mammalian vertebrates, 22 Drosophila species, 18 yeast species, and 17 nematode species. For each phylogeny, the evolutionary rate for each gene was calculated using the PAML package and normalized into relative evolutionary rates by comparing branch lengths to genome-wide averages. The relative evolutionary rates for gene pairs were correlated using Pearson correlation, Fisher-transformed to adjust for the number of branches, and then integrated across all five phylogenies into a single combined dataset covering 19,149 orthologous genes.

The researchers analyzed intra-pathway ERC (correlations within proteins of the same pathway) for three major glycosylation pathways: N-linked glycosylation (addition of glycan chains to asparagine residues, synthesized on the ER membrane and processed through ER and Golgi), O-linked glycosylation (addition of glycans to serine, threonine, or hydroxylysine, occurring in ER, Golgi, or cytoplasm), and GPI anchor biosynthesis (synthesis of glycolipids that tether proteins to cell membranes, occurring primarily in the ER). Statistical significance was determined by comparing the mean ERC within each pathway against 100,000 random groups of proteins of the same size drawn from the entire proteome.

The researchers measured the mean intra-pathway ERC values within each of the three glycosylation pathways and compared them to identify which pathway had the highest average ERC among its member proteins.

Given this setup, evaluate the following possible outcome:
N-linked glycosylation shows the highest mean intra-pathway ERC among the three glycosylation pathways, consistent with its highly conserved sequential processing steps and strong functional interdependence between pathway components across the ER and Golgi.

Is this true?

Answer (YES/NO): NO